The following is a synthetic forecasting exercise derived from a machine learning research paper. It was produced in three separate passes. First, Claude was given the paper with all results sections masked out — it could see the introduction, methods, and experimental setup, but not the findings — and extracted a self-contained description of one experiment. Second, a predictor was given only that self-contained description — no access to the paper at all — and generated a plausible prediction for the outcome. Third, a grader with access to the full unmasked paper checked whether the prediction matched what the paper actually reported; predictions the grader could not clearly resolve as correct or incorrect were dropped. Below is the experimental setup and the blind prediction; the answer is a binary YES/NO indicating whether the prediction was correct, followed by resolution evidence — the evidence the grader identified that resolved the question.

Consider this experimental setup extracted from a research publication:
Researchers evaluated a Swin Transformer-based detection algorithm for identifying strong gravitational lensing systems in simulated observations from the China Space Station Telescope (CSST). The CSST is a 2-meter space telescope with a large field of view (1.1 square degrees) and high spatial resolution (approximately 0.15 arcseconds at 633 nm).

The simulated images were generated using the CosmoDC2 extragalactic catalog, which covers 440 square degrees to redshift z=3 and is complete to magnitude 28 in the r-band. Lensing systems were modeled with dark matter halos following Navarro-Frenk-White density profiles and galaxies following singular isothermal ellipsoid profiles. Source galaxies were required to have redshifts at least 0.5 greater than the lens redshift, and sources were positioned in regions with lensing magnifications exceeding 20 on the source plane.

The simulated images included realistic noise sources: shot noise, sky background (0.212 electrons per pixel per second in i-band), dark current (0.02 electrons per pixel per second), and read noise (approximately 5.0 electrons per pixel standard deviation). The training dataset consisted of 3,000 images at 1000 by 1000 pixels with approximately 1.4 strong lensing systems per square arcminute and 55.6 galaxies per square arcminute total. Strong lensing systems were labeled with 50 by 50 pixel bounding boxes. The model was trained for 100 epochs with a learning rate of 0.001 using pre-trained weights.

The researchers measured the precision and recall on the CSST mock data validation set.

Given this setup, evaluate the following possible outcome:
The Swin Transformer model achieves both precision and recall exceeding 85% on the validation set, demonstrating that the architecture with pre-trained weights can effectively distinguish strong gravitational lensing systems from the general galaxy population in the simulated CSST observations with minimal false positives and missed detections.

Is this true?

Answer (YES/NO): YES